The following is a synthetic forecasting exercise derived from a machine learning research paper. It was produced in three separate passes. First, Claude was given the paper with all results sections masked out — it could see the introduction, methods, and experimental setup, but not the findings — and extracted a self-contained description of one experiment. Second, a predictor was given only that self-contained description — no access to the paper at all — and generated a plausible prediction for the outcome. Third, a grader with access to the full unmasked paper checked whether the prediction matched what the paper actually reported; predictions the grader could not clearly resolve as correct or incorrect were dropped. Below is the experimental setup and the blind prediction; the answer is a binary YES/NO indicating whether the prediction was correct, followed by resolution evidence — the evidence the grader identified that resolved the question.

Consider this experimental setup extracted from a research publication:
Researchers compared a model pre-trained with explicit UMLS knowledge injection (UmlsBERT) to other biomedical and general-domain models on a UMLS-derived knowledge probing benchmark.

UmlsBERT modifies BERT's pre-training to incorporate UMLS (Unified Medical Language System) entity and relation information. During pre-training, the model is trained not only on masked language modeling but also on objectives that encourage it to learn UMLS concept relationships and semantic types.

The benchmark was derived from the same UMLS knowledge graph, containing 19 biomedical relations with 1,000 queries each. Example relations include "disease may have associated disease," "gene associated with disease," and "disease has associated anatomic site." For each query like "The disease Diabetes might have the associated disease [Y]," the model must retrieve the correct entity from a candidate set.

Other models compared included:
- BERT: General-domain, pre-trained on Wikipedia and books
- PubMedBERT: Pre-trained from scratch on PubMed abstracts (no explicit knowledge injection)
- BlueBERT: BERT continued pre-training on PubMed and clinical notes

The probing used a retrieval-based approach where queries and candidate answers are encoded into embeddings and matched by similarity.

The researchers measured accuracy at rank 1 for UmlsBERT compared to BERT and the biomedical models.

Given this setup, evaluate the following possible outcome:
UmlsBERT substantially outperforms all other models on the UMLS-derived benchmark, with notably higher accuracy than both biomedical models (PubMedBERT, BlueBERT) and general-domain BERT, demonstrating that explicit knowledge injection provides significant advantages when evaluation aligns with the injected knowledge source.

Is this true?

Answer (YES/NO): NO